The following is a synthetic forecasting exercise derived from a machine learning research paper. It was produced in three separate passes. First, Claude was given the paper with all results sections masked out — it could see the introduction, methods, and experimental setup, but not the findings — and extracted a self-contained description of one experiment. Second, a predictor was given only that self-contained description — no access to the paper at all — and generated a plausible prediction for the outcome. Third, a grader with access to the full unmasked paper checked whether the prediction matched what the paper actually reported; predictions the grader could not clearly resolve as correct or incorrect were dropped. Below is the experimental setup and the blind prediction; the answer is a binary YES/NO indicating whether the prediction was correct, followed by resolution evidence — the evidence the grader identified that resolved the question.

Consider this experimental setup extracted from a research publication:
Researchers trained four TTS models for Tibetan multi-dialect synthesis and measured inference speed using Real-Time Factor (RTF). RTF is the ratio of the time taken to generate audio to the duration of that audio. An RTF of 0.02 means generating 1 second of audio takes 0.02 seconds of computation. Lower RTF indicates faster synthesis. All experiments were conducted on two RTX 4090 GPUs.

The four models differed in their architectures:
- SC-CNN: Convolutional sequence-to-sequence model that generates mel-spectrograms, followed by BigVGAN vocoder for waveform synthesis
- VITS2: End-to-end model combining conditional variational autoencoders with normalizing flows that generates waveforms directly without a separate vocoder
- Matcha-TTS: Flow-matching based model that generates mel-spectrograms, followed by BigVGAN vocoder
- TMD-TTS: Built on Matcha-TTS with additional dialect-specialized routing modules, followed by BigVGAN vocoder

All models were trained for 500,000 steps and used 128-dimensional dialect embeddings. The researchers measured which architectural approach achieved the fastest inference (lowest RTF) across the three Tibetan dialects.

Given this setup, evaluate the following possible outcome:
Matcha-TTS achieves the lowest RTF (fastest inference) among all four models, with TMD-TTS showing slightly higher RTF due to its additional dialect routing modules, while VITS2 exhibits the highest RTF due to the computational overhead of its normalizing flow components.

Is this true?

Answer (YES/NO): NO